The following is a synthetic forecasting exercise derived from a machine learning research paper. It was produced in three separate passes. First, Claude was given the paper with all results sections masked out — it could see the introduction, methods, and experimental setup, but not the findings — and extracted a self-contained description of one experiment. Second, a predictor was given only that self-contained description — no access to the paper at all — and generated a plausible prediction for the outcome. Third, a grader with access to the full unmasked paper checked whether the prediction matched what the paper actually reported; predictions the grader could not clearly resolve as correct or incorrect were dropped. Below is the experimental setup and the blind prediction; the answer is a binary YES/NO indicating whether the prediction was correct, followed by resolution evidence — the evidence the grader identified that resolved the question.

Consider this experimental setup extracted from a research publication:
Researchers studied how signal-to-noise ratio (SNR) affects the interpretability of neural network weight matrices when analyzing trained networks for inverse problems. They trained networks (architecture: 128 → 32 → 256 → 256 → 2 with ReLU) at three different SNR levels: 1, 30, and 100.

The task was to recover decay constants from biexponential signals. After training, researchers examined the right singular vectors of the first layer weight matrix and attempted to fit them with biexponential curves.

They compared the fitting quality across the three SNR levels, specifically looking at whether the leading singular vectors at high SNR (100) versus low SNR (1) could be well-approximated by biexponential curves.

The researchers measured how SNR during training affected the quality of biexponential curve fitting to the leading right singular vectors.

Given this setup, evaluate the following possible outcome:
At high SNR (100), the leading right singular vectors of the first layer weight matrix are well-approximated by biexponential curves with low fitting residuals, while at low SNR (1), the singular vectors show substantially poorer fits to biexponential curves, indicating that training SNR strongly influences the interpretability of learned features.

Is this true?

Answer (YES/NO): YES